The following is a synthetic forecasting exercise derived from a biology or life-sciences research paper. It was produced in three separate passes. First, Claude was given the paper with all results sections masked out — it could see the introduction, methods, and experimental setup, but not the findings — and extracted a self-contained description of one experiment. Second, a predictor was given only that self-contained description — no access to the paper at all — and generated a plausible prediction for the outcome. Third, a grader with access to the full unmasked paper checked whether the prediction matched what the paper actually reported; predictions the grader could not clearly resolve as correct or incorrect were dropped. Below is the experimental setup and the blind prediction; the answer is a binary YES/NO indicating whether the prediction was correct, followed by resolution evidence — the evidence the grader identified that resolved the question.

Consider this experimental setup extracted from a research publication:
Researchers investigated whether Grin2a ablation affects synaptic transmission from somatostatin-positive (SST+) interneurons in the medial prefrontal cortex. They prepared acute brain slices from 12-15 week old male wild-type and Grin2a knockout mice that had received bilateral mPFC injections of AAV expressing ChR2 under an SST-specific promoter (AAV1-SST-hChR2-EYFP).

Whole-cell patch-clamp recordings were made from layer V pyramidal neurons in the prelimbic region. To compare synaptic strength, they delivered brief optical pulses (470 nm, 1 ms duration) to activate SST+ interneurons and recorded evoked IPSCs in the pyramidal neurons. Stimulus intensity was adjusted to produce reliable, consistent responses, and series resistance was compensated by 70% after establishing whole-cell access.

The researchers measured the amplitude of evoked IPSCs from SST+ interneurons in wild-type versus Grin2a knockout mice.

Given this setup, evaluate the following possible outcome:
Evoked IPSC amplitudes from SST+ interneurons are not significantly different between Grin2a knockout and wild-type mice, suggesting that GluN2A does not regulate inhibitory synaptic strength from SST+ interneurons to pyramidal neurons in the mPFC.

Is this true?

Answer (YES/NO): NO